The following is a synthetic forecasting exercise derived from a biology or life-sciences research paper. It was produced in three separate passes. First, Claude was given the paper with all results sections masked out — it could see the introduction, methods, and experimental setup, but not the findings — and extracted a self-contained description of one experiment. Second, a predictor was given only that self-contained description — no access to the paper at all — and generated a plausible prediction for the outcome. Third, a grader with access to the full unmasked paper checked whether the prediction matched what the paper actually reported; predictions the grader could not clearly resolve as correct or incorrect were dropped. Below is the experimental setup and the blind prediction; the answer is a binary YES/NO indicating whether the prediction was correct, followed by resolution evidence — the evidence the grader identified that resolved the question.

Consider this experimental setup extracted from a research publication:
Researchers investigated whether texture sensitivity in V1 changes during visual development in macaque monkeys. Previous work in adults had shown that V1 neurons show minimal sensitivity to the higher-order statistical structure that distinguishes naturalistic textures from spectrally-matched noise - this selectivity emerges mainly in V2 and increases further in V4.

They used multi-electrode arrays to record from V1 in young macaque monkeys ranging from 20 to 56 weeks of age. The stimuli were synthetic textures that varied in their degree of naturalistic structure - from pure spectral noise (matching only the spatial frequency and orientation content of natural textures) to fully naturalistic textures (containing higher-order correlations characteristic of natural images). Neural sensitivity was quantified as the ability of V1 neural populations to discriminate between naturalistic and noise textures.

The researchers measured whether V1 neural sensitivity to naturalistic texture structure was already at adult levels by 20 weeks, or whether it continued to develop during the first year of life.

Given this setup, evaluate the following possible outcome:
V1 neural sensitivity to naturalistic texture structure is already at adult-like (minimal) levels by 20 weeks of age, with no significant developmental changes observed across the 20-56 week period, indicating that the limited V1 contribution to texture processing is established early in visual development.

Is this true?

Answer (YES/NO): YES